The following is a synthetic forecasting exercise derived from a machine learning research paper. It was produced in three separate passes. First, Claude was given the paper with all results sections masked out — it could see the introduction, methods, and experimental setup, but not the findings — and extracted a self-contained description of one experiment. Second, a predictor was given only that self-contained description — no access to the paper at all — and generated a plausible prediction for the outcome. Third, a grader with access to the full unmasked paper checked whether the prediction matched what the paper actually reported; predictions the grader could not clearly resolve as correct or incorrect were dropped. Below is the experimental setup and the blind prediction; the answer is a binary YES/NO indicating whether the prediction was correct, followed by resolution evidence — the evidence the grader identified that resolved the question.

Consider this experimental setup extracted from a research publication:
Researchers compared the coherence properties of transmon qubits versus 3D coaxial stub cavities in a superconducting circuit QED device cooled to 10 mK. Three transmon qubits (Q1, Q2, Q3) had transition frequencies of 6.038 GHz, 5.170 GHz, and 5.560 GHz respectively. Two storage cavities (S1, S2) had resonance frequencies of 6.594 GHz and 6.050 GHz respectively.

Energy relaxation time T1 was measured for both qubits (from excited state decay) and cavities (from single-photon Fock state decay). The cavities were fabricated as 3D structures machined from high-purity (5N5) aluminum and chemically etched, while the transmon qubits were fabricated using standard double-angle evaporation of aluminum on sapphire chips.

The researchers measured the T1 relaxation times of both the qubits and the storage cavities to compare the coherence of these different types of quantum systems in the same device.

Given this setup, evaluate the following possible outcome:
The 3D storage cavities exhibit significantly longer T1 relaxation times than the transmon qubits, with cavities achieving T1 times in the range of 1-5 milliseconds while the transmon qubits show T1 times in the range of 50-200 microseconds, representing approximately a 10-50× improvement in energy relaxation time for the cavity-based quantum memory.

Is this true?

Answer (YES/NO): NO